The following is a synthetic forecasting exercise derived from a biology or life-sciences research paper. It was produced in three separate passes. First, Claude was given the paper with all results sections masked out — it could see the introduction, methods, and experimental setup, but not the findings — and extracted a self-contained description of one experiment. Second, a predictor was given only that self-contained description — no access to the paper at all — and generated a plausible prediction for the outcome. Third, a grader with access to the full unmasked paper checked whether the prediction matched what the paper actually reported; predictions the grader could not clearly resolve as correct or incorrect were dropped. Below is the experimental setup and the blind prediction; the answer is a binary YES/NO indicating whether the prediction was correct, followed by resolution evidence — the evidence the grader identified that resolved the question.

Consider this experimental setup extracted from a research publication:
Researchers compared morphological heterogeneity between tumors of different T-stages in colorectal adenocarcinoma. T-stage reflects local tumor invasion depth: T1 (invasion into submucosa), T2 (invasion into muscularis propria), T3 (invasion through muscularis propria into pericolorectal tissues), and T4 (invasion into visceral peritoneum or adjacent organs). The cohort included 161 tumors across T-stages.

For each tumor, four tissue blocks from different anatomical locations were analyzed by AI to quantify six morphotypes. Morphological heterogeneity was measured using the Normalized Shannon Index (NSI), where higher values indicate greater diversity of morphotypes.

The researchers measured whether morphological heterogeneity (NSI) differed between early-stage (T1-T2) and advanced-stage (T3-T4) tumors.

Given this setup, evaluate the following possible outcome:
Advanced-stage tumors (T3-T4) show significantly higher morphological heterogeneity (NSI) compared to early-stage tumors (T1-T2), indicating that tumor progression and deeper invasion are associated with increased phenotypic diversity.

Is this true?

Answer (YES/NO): NO